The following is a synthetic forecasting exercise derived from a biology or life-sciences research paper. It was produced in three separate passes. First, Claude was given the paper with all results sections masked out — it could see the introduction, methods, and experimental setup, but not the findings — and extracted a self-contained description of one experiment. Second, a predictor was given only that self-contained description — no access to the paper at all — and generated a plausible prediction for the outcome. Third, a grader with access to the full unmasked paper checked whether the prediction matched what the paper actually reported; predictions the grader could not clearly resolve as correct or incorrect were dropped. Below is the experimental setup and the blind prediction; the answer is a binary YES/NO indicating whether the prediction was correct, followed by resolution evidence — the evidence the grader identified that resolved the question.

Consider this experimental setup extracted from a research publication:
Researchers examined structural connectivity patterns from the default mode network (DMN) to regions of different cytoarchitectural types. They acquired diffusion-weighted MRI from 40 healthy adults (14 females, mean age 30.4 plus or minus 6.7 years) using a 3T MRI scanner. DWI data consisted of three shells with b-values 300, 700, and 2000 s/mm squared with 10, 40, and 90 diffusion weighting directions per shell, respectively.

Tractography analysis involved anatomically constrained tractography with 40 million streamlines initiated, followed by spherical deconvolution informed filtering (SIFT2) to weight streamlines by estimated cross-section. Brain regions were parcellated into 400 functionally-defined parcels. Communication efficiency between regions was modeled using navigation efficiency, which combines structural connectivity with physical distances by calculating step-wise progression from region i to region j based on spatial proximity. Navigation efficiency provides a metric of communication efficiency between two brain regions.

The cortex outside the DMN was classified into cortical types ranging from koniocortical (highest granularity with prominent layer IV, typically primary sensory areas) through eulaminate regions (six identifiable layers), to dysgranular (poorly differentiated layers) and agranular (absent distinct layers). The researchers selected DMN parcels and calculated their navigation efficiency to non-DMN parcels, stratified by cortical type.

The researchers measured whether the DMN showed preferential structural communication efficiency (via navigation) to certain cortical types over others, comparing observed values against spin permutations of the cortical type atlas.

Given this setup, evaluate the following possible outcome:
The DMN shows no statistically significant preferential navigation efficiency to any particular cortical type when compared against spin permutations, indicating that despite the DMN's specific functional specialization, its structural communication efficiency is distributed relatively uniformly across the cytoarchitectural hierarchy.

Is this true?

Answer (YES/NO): YES